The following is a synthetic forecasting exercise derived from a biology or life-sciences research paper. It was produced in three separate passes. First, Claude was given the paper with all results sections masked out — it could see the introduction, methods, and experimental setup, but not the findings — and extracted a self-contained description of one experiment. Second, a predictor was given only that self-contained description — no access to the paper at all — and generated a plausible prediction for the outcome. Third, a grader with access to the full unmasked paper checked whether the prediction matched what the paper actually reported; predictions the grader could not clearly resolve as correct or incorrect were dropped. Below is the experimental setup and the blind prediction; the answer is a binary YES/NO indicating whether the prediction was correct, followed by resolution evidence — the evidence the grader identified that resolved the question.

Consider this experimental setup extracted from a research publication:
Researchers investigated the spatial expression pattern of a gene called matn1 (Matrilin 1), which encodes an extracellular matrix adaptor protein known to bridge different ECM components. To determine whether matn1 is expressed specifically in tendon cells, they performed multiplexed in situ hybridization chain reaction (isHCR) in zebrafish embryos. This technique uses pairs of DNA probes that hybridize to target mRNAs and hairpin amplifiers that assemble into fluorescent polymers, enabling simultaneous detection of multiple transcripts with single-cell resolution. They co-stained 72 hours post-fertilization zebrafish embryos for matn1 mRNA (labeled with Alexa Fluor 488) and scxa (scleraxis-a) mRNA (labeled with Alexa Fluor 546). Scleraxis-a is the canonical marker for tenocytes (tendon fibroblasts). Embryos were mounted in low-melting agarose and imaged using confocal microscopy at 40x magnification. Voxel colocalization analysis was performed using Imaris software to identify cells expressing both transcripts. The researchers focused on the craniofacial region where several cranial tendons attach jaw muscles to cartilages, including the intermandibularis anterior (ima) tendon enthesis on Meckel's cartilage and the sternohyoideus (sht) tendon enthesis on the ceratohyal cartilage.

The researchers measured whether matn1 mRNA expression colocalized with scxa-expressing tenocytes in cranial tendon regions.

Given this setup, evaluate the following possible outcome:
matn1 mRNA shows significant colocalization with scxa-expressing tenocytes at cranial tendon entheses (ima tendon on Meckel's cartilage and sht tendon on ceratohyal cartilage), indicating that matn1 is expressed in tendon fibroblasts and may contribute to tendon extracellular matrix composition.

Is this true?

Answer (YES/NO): YES